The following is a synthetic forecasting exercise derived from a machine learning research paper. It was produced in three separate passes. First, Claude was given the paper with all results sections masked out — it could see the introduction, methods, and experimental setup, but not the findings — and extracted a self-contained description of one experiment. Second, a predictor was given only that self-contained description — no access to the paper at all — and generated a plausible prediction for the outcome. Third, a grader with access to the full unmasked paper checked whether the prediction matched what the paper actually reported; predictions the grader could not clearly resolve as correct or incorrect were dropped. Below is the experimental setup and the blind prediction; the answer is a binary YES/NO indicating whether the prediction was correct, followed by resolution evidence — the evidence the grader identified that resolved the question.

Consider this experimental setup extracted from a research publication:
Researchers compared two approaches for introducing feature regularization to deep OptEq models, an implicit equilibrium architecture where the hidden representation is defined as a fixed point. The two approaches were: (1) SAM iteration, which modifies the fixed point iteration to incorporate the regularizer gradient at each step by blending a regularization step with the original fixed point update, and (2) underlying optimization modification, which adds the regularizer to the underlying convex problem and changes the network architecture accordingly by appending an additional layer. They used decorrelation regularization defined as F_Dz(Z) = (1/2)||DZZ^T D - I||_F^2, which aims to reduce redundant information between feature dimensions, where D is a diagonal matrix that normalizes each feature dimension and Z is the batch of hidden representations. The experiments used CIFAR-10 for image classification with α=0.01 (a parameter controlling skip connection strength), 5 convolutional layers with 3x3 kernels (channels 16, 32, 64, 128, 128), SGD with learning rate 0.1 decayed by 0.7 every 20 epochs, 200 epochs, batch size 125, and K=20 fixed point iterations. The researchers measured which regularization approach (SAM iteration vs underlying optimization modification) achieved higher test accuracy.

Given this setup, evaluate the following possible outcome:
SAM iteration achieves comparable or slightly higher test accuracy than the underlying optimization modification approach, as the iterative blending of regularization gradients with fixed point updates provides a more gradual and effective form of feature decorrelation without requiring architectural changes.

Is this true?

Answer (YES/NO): YES